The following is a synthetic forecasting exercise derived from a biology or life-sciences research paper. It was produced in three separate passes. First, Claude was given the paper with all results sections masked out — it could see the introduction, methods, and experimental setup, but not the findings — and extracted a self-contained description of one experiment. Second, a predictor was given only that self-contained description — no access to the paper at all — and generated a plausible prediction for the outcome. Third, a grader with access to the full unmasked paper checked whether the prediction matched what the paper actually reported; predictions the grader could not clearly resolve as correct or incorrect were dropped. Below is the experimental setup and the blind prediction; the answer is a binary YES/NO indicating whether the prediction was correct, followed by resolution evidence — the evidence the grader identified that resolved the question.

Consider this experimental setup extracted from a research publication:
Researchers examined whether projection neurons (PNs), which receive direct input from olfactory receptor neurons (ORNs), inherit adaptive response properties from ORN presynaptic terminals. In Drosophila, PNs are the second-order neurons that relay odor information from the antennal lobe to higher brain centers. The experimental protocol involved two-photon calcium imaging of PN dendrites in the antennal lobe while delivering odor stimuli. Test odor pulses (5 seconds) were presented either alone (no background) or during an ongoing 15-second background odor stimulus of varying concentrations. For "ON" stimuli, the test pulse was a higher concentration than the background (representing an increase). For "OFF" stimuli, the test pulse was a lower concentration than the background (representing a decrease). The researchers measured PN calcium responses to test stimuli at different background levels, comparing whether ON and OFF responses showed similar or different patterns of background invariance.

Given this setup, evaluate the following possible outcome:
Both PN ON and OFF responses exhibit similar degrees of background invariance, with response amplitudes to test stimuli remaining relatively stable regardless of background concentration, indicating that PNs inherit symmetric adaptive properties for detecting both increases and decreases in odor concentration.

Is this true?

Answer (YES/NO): NO